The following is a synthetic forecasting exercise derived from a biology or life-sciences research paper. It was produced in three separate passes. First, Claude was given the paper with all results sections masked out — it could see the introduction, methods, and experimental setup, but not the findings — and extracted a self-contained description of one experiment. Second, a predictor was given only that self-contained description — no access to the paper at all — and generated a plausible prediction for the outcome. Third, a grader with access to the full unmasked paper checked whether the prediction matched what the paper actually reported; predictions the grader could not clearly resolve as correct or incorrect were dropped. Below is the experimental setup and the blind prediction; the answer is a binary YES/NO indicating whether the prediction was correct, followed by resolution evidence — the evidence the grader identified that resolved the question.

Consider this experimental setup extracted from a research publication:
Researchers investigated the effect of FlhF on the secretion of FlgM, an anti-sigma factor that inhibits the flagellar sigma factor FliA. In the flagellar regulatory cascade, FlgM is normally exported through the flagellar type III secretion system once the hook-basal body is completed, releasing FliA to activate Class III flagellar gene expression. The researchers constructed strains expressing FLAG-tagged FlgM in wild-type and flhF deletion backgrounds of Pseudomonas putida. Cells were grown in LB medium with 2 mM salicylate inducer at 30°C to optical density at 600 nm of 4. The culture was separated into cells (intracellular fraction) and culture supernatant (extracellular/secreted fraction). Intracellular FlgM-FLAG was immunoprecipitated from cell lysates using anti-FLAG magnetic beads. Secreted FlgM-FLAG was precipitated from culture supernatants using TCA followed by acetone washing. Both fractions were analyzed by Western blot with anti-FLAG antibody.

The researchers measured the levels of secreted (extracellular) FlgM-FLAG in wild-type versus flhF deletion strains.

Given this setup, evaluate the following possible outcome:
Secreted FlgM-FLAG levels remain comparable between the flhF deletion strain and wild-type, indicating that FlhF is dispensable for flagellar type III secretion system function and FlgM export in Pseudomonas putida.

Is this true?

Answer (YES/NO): NO